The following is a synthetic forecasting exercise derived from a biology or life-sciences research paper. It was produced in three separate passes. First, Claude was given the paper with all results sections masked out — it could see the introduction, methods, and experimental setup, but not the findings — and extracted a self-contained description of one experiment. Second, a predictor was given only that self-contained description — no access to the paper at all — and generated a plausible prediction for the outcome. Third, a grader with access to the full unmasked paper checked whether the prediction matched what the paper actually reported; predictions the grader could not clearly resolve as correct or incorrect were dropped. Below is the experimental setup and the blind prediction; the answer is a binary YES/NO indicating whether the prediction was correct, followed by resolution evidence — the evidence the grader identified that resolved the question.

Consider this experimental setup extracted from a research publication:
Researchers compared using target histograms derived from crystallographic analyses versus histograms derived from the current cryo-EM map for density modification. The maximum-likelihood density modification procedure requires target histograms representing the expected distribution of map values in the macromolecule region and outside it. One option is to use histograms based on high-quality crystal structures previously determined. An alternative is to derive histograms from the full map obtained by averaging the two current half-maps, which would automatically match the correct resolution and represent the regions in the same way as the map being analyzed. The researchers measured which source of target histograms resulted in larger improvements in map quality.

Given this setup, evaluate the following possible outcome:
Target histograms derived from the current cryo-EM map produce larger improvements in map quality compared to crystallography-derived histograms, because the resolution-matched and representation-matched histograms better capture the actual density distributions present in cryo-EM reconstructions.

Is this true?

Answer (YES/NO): NO